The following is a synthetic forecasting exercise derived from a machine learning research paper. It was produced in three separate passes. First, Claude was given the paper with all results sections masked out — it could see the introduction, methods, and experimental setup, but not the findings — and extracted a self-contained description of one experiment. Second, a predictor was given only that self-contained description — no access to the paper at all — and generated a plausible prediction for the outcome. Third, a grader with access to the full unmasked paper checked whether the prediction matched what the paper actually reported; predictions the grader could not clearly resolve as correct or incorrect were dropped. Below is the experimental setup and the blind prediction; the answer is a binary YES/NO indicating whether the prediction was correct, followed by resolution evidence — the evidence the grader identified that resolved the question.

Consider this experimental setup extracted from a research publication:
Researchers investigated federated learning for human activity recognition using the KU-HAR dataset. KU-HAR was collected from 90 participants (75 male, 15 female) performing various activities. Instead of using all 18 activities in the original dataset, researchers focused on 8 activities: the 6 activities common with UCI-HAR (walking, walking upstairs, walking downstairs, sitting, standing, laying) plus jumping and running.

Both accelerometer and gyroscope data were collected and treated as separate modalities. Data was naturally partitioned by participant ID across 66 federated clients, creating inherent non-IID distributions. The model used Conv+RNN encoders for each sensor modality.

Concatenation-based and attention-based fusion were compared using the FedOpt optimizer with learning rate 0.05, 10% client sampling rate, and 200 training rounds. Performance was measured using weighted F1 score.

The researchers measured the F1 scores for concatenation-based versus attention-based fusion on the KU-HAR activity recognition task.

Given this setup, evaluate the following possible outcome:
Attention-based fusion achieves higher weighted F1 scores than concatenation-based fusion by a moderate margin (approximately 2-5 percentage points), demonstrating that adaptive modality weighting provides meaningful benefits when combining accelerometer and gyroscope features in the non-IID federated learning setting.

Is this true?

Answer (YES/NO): YES